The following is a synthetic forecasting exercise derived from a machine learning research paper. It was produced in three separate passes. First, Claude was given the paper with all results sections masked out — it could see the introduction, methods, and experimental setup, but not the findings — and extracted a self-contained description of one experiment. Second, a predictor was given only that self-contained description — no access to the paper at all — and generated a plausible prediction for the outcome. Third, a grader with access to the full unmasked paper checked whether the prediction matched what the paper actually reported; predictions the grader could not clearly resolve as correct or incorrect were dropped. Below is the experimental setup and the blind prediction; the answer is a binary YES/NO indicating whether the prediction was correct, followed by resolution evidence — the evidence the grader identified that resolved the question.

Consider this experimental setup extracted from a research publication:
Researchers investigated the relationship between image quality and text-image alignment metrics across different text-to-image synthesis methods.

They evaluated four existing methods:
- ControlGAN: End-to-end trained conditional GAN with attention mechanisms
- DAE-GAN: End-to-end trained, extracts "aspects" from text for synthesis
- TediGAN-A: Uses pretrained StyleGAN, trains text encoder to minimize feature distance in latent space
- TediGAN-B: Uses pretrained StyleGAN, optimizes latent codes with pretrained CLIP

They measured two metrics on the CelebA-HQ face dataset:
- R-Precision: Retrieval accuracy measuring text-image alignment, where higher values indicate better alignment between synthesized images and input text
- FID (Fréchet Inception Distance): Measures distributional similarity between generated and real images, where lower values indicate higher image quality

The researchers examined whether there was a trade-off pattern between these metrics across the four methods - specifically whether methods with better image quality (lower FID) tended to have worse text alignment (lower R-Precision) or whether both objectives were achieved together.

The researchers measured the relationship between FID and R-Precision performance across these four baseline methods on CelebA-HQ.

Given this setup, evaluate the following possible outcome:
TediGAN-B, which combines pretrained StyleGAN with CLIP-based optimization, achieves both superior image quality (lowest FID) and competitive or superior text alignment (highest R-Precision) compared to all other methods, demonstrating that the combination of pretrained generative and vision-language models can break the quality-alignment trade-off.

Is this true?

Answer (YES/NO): NO